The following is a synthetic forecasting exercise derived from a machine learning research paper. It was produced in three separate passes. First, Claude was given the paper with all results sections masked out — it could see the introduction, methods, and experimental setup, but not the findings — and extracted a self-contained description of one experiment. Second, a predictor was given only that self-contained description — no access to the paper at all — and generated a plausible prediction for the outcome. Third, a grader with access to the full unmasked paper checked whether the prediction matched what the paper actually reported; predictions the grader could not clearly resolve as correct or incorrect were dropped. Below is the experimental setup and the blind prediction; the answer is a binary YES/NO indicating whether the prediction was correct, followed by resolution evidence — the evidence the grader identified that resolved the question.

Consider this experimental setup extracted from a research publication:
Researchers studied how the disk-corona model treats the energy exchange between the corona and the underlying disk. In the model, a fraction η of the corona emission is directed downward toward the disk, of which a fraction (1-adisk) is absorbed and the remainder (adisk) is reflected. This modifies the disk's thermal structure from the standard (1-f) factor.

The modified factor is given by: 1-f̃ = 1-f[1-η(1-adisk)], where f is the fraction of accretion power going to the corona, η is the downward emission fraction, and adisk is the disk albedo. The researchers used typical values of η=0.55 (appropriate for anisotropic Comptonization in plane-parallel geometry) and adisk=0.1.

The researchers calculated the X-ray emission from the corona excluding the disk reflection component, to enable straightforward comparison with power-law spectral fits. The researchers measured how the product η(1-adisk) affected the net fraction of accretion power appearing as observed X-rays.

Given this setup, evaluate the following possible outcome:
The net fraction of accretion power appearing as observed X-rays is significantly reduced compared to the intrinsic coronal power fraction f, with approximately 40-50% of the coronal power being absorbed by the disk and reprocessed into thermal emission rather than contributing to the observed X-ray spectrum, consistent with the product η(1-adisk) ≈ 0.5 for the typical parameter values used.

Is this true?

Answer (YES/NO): YES